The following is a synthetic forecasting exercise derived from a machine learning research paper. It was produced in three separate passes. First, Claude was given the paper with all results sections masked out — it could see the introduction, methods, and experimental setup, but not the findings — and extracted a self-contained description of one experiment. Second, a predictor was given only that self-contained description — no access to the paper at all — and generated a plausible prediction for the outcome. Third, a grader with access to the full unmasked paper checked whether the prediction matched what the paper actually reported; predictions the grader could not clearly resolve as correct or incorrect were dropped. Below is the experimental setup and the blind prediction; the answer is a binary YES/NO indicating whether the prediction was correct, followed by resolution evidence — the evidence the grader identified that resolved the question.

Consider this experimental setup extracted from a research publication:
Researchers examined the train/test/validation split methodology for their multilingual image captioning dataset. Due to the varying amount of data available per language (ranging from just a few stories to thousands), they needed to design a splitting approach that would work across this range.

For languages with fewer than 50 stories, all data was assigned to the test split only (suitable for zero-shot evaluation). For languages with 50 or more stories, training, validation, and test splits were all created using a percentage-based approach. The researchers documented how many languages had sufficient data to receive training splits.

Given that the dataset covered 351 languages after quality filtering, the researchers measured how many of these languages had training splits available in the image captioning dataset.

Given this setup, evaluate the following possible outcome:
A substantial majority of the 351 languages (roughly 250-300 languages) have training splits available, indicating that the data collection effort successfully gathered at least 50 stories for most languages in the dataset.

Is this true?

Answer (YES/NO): NO